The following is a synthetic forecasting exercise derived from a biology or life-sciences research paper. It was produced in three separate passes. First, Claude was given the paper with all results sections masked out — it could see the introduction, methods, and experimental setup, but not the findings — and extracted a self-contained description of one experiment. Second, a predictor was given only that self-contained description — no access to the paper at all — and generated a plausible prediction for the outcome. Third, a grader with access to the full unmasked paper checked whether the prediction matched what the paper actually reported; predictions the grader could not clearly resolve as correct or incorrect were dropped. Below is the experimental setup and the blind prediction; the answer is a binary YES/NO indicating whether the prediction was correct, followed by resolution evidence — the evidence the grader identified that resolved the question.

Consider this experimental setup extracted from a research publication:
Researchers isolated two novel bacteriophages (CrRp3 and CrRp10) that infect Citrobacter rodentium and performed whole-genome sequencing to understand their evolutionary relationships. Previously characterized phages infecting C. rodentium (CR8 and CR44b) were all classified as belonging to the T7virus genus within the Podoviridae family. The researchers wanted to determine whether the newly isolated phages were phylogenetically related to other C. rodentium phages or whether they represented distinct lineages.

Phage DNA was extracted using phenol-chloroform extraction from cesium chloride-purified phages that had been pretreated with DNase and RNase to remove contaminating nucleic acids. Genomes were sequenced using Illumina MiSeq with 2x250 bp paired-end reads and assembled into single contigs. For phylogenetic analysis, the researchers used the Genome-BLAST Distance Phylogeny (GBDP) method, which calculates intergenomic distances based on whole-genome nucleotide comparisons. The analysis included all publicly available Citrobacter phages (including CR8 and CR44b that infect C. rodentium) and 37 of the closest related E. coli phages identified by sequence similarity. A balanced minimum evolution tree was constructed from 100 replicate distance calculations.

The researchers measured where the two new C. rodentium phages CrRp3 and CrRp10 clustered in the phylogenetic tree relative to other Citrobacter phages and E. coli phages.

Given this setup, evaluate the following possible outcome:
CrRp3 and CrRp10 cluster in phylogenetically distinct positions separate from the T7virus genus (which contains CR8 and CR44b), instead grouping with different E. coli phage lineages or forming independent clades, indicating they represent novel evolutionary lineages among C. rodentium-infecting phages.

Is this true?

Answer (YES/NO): YES